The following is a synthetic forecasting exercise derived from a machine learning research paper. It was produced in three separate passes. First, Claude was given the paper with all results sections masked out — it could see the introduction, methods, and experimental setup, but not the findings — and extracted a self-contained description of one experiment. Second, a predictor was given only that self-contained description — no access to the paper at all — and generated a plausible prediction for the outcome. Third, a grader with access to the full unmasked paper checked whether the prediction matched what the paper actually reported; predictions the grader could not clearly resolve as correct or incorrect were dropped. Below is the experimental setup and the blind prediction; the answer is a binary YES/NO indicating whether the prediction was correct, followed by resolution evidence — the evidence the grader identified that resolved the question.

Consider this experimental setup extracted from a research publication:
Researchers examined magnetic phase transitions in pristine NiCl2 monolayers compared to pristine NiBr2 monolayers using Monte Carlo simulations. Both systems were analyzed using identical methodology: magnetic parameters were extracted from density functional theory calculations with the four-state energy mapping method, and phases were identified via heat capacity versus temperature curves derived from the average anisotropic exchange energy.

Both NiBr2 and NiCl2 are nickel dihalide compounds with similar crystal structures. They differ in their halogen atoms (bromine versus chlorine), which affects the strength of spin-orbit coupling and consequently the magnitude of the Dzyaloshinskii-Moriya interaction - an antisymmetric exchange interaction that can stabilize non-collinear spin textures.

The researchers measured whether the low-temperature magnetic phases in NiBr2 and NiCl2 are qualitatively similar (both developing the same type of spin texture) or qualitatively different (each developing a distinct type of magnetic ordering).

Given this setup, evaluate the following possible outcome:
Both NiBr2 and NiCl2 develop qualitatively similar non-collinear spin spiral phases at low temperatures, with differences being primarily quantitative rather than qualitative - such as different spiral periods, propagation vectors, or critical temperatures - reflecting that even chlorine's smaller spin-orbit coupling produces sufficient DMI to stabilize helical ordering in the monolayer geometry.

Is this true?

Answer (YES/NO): NO